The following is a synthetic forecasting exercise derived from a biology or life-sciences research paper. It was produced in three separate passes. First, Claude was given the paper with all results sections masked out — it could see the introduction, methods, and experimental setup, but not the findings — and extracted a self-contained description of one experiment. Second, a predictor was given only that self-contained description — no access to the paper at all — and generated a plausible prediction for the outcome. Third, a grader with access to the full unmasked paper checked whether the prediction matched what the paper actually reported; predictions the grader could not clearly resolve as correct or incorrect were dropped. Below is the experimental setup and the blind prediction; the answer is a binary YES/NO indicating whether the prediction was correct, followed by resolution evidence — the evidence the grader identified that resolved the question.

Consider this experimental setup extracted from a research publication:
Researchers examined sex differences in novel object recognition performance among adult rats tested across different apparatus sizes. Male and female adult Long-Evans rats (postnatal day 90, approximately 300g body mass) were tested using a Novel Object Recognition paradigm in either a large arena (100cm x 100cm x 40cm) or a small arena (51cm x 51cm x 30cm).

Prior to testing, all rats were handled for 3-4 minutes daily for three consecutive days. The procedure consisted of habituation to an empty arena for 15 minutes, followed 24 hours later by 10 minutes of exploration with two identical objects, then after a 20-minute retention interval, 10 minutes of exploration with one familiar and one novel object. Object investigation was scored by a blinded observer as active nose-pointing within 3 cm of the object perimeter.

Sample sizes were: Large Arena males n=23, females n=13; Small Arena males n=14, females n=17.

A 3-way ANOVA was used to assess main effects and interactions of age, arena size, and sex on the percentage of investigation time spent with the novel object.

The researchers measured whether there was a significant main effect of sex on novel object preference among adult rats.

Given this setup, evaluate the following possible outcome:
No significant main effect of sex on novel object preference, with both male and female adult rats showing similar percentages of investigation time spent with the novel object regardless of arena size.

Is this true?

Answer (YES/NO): YES